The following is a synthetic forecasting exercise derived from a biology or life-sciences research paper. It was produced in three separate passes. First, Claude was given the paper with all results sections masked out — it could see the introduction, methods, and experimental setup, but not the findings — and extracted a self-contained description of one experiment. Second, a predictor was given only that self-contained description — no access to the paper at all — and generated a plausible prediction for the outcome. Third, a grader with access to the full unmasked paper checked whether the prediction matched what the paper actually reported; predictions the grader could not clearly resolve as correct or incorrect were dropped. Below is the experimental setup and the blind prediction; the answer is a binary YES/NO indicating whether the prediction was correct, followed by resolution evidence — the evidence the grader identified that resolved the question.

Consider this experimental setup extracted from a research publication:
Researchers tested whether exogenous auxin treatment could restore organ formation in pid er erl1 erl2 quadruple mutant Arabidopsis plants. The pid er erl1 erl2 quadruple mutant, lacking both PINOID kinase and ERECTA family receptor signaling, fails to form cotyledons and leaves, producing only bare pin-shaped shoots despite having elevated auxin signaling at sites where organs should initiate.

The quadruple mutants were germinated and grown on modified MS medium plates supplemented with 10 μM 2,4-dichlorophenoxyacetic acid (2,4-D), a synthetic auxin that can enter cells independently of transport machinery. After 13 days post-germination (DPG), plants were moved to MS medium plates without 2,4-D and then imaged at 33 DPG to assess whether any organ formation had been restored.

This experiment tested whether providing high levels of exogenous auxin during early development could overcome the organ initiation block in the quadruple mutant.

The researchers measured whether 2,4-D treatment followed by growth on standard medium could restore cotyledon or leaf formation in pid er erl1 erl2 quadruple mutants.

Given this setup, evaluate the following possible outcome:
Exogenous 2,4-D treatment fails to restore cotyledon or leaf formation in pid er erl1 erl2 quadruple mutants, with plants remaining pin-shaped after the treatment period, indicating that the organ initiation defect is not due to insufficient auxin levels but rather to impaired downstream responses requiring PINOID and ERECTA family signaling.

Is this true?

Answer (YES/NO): NO